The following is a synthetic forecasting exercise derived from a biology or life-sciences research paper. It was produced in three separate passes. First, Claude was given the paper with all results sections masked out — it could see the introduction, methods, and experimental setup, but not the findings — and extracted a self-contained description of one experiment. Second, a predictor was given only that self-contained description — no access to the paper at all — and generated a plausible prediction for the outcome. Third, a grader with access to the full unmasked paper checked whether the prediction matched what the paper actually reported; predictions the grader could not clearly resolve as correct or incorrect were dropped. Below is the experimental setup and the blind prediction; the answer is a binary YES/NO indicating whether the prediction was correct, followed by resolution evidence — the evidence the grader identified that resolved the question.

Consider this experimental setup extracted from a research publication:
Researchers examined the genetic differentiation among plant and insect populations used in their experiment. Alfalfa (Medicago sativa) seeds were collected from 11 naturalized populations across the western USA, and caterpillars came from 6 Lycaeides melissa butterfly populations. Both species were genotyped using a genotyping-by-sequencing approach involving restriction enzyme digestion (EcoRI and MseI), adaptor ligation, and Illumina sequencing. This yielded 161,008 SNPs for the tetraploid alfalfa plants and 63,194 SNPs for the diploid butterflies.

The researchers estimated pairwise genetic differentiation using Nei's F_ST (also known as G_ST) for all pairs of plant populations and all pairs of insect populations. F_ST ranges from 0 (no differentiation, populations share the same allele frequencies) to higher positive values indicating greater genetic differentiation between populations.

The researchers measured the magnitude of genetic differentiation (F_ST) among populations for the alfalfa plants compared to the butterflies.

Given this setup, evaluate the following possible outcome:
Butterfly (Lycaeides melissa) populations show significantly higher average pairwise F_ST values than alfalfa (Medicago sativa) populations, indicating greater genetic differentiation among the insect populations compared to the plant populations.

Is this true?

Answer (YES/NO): NO